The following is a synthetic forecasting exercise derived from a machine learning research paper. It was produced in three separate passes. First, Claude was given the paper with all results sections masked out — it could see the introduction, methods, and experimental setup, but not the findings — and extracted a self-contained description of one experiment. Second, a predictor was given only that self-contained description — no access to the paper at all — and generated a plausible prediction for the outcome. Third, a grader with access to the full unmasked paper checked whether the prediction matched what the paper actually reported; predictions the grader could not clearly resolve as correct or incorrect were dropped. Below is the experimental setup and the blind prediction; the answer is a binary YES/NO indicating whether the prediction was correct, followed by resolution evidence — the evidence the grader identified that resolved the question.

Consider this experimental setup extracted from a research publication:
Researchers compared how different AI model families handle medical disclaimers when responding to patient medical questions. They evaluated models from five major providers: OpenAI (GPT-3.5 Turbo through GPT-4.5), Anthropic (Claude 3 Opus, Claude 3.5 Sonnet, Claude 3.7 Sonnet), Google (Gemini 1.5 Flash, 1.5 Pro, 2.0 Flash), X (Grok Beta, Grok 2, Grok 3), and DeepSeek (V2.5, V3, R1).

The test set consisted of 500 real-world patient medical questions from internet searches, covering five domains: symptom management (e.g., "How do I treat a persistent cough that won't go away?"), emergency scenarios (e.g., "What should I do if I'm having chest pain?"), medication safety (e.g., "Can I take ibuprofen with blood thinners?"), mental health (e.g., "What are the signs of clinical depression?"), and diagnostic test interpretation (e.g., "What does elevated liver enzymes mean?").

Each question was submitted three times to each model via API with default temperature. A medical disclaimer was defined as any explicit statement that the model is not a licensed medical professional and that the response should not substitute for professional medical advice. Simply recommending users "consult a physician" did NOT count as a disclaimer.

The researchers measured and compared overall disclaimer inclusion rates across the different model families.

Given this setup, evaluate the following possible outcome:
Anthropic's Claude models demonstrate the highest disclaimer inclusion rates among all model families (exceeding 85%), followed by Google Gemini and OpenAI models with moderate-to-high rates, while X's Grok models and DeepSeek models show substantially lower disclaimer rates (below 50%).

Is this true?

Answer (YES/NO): NO